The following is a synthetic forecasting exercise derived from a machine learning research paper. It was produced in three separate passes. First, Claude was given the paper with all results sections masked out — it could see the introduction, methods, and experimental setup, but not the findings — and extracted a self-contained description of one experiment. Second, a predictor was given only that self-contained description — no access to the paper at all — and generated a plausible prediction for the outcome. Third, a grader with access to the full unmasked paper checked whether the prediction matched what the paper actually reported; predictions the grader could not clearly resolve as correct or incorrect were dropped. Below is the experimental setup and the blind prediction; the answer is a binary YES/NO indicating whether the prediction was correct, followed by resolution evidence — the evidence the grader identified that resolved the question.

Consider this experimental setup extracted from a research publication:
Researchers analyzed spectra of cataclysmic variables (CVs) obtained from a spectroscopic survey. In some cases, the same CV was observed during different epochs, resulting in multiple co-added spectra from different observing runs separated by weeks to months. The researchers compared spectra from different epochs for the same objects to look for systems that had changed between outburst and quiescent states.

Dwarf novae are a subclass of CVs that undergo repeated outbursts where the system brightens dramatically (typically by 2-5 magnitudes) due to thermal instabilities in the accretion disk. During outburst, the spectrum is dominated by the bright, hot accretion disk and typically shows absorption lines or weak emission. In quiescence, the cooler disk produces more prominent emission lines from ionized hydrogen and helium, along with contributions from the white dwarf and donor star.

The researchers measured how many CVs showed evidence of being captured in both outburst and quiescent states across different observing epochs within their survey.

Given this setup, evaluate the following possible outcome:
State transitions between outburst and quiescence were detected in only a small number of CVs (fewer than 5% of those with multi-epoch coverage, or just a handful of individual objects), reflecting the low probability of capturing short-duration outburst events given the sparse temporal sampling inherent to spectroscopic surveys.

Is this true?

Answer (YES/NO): YES